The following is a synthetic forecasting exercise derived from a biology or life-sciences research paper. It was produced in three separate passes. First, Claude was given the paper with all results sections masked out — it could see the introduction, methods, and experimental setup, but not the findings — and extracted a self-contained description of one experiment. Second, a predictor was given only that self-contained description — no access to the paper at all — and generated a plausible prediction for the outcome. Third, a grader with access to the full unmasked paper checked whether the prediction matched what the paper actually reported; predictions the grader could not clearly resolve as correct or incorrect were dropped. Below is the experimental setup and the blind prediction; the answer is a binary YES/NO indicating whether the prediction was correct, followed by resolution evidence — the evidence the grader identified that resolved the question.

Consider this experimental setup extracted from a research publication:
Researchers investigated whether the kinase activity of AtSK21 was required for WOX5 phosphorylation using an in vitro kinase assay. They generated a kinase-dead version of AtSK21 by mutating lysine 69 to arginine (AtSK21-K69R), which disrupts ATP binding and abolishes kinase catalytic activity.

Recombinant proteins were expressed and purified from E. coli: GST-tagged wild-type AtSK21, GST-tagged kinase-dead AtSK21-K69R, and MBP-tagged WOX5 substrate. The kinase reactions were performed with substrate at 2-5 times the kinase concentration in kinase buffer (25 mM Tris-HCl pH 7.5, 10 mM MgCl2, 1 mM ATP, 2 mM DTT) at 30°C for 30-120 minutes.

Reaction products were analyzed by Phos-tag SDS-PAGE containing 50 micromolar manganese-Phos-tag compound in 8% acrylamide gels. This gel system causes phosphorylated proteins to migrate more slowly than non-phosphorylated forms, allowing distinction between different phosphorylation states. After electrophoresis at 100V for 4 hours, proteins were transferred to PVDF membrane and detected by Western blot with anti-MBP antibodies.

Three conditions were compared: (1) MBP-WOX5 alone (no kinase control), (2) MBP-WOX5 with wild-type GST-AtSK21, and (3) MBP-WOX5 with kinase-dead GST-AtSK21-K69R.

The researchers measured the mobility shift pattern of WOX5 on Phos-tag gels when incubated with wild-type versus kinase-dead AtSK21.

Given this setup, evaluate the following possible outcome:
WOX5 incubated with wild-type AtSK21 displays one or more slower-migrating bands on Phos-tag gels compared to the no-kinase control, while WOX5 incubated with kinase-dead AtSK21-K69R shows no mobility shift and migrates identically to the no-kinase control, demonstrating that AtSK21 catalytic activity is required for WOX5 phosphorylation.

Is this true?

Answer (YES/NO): YES